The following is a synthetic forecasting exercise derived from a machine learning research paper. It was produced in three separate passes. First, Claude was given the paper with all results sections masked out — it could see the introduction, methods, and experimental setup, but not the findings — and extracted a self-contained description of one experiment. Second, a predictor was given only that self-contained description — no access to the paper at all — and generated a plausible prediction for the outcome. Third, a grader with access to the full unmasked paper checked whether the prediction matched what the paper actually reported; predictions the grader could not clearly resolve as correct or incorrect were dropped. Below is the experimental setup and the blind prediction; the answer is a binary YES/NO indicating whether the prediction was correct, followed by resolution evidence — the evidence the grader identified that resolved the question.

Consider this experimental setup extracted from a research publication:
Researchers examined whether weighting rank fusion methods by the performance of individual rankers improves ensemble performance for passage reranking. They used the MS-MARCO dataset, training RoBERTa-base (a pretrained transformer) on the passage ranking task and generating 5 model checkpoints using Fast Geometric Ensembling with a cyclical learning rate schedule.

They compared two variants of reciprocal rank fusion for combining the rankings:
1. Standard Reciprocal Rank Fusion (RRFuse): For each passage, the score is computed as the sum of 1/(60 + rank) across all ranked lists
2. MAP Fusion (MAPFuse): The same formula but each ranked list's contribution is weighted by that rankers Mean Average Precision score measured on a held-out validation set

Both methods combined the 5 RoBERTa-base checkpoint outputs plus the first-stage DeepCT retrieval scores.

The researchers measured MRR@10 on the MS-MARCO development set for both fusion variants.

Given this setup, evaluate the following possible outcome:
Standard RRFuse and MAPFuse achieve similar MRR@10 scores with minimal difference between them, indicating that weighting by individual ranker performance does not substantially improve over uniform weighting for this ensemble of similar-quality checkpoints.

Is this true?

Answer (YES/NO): YES